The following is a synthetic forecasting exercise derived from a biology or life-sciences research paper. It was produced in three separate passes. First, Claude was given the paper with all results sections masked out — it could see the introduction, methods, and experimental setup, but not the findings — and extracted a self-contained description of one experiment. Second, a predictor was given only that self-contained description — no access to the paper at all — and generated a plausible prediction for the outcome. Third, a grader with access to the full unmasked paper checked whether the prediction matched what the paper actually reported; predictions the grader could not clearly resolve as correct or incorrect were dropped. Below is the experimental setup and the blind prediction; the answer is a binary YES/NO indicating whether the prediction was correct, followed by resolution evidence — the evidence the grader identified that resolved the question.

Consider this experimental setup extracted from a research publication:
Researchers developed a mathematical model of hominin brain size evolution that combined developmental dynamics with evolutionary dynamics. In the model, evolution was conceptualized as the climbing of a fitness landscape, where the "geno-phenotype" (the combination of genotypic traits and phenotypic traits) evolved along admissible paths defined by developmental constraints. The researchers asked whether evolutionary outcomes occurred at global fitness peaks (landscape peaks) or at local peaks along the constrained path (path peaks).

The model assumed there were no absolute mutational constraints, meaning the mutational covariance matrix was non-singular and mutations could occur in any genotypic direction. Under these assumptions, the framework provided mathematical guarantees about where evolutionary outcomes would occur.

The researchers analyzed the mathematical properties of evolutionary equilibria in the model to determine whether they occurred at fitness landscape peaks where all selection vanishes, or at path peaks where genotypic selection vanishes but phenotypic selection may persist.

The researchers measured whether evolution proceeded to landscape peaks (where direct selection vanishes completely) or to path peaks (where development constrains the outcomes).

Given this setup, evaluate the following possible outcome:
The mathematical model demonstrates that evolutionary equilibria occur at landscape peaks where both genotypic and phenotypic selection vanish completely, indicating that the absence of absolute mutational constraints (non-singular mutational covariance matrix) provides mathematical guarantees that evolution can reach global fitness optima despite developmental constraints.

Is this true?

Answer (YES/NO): NO